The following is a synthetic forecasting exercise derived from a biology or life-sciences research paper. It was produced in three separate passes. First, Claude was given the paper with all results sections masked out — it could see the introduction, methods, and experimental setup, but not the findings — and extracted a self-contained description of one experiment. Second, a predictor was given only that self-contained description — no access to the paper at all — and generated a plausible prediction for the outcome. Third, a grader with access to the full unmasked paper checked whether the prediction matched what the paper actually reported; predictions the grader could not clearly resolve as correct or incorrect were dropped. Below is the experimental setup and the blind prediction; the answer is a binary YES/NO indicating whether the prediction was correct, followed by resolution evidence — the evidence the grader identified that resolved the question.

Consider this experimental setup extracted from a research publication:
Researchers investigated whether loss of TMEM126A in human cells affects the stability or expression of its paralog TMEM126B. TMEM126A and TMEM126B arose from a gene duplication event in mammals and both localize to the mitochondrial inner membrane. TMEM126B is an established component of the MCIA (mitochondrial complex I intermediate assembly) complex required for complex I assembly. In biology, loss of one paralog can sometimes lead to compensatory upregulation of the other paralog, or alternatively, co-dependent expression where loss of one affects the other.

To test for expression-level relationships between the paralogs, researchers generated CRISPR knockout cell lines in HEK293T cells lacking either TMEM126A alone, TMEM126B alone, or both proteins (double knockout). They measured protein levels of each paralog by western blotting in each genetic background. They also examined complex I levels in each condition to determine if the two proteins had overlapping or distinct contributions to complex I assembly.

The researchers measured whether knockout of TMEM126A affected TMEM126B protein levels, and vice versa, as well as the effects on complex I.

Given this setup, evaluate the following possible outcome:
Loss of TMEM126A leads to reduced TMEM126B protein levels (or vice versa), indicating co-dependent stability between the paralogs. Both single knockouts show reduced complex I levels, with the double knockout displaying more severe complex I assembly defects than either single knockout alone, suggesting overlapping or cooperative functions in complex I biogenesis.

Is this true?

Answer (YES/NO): NO